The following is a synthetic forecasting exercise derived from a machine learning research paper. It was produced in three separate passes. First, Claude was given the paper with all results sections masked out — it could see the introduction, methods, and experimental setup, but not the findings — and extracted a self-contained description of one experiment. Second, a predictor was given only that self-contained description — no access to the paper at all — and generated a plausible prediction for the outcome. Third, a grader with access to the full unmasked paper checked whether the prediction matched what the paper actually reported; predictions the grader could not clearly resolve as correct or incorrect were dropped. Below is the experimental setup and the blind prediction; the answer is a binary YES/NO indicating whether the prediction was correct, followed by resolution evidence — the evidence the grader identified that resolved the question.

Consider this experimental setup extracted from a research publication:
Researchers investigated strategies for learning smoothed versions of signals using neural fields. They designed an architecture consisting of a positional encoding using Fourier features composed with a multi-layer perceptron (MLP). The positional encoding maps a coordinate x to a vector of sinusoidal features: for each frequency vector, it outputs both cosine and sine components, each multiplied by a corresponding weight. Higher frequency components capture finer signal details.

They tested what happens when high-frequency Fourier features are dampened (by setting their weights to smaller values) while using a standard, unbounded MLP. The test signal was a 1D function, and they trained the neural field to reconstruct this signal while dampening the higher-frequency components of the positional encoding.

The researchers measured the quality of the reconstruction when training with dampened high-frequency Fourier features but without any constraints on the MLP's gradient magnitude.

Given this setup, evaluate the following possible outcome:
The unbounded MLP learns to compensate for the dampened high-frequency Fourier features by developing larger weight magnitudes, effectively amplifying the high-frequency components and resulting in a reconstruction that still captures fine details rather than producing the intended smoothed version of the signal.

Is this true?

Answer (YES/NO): NO